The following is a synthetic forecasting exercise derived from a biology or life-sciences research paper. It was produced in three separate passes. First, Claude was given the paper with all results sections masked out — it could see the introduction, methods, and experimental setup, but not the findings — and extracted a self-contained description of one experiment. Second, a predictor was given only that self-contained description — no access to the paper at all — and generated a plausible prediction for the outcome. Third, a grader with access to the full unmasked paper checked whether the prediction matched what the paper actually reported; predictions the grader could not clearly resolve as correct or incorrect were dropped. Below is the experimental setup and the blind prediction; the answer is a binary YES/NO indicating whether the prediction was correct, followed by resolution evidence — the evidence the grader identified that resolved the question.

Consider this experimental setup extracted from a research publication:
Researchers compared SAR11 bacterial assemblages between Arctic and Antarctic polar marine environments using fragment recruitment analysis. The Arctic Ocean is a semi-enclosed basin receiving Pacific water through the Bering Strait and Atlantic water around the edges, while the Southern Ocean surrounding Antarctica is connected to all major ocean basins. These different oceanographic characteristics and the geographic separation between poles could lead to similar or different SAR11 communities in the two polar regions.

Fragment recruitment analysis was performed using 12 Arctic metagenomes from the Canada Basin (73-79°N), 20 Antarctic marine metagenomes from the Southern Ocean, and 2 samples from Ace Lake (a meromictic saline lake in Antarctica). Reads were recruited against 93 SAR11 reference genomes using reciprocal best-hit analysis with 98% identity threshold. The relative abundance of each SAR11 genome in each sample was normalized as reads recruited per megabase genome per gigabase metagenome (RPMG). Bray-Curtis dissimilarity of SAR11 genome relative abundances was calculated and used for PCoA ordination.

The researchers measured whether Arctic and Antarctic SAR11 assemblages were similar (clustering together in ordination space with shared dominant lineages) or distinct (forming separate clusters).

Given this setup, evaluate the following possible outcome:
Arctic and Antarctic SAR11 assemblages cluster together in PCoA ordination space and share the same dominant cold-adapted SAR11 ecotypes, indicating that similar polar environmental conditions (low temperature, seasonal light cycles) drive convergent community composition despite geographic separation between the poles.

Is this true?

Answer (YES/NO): NO